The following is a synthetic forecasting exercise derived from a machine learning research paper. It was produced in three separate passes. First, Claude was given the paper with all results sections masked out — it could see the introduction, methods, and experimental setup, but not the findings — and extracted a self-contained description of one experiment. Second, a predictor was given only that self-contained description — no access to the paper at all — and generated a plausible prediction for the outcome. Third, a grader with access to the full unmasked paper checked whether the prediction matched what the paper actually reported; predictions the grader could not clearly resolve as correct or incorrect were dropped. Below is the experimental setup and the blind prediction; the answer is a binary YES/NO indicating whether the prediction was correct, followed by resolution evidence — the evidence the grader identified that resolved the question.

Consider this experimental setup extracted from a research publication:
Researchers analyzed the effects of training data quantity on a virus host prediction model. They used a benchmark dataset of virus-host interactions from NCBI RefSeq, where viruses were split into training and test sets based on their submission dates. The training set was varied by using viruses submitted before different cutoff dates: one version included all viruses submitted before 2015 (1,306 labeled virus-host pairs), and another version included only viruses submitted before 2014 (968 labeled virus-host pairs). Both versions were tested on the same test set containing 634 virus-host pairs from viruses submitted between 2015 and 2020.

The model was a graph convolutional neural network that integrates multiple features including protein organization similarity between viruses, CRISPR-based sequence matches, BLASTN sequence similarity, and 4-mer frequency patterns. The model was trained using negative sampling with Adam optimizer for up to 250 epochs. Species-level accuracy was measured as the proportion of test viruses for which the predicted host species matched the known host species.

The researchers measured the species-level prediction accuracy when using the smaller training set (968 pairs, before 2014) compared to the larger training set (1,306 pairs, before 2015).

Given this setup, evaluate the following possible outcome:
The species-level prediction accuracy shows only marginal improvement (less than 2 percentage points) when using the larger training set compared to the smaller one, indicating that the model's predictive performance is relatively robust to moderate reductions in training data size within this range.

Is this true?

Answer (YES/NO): NO